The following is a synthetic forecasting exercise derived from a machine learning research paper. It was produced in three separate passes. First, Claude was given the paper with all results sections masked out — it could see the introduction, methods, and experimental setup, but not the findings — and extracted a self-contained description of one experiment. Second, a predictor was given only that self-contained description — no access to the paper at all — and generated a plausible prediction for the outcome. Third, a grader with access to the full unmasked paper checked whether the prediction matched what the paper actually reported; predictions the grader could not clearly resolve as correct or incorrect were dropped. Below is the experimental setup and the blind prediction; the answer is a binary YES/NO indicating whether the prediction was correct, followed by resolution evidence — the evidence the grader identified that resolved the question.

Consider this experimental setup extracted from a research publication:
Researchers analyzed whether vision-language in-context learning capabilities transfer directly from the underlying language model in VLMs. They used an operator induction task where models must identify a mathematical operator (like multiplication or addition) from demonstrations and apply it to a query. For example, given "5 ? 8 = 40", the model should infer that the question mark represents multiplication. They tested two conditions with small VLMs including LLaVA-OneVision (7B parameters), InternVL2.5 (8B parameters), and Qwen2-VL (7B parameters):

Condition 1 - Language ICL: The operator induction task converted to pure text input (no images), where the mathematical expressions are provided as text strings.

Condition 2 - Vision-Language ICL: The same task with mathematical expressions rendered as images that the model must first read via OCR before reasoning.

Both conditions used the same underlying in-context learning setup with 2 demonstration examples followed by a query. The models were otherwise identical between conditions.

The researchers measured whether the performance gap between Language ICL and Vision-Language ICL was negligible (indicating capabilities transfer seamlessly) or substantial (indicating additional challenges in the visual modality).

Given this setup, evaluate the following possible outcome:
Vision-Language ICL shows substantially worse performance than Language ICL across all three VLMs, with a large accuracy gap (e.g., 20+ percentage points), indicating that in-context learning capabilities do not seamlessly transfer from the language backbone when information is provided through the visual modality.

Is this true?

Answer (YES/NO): YES